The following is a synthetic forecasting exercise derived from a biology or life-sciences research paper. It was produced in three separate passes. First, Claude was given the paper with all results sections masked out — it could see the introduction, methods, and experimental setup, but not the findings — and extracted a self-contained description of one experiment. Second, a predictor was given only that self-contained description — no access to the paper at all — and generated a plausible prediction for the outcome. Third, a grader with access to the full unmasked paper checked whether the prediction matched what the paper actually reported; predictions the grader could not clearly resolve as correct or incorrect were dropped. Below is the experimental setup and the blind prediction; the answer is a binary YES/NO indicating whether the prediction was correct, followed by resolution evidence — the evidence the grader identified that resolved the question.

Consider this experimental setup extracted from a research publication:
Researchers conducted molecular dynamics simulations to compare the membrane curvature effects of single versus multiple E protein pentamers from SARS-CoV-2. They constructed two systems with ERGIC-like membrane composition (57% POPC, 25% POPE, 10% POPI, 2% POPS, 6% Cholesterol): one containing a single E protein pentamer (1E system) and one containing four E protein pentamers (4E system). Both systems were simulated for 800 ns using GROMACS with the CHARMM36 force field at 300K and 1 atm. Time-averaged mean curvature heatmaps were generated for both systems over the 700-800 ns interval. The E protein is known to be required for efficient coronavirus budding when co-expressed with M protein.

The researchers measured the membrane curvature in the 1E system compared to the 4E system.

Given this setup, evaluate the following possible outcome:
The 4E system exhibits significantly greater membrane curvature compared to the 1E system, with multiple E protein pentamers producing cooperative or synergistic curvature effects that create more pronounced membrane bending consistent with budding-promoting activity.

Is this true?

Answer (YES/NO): NO